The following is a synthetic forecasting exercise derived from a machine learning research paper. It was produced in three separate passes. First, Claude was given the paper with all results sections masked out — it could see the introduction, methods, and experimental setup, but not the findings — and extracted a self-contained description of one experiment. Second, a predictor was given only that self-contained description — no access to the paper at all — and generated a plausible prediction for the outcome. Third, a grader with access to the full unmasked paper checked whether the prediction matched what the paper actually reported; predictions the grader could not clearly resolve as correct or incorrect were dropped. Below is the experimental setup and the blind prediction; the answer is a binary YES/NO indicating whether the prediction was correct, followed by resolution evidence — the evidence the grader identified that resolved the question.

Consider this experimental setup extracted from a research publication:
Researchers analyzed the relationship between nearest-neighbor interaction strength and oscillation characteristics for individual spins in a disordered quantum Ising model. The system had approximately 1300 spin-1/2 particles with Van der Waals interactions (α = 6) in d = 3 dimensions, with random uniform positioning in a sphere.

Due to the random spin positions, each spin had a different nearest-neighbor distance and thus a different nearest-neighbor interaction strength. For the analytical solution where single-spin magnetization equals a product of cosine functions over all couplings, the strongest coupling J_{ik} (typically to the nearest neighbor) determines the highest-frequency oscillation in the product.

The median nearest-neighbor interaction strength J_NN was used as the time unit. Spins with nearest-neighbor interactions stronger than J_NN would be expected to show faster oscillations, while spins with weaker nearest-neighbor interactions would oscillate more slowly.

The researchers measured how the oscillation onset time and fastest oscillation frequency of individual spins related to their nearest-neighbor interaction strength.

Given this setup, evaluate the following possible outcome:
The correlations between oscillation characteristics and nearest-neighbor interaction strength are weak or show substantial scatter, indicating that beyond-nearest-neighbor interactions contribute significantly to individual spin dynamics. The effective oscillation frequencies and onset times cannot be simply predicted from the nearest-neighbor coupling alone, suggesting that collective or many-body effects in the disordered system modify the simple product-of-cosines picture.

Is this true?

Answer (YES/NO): NO